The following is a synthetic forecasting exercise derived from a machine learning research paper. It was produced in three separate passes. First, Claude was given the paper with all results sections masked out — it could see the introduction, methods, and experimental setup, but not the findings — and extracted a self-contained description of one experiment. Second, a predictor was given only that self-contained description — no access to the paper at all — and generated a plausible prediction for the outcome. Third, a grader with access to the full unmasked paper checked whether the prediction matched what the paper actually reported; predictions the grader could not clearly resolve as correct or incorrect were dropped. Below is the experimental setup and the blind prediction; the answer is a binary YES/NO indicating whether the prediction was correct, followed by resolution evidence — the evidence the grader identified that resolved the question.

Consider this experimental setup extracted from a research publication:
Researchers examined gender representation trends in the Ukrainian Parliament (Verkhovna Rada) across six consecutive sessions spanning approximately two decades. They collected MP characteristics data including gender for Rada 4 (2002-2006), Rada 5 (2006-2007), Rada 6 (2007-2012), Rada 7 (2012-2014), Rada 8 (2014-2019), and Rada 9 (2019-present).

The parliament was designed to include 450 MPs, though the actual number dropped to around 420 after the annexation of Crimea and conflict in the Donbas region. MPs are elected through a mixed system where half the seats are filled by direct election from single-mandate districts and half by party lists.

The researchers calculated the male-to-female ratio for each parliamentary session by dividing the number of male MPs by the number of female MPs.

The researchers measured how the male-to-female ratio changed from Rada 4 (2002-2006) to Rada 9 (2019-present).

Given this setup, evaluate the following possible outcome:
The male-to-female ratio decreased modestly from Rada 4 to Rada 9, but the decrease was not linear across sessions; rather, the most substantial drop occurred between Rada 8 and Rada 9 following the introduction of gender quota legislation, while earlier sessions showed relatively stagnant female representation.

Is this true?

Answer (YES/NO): NO